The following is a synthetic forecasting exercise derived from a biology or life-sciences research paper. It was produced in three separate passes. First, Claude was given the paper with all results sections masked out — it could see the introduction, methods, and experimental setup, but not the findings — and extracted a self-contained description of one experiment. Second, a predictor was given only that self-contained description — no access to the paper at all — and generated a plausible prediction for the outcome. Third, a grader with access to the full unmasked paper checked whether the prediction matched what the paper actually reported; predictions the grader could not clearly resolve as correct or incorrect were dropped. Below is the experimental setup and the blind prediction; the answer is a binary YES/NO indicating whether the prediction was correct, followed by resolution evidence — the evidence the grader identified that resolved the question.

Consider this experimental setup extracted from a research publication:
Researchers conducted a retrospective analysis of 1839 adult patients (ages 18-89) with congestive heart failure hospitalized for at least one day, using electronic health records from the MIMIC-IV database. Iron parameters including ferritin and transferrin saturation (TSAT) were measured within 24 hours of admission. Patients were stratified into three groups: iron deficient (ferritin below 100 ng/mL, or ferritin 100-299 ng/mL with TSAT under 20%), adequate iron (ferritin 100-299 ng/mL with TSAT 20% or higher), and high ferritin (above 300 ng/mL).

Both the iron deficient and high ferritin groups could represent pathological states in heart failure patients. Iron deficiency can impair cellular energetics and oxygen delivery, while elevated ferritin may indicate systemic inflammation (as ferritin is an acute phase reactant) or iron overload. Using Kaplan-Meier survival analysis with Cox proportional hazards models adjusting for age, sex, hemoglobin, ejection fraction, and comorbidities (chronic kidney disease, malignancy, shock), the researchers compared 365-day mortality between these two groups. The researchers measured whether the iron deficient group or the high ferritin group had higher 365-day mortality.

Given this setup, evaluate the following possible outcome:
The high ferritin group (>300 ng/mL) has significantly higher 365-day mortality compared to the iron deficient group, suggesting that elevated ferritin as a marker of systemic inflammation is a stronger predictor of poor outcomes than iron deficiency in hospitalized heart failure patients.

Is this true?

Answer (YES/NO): YES